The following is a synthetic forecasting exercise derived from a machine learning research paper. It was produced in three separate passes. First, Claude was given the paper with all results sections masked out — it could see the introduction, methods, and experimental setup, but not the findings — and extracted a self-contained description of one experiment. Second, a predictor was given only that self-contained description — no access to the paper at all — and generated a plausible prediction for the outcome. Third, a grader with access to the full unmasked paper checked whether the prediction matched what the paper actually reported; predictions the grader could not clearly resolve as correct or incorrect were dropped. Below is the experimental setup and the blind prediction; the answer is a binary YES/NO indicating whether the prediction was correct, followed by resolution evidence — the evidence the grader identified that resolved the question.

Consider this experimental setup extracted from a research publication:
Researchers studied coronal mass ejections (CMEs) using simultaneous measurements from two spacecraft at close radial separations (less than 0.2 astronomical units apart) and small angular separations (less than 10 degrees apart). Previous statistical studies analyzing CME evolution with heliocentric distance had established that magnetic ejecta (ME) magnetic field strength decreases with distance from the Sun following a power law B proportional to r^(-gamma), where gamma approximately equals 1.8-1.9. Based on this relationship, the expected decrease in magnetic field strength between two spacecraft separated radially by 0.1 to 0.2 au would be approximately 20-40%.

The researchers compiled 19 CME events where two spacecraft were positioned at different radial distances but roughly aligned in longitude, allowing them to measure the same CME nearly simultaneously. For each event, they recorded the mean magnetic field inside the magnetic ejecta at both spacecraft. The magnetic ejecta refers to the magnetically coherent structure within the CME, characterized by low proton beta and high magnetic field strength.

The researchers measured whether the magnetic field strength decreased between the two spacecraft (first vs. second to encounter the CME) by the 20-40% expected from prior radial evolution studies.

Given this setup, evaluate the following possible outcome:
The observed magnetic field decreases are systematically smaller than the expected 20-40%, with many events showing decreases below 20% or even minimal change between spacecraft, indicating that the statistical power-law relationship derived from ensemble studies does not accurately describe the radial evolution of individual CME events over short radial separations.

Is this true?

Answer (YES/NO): NO